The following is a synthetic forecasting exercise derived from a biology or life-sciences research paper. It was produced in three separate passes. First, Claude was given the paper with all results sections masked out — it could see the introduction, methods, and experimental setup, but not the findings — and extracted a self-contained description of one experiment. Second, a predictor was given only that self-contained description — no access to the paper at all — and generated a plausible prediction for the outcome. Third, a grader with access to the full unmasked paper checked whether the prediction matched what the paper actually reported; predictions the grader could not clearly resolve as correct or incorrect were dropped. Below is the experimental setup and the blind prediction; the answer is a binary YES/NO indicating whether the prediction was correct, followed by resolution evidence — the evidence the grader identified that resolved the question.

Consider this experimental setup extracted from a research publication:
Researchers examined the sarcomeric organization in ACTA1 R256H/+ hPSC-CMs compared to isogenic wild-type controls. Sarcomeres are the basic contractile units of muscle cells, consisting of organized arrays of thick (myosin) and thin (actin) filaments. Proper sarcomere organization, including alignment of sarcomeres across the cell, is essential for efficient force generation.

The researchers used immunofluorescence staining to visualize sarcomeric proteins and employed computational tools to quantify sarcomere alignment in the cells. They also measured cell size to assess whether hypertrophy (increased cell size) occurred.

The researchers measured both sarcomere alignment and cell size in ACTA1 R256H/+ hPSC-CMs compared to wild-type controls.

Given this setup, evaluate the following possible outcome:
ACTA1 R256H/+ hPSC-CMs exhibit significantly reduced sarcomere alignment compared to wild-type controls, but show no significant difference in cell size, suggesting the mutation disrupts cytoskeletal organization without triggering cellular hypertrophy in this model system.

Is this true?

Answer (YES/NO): YES